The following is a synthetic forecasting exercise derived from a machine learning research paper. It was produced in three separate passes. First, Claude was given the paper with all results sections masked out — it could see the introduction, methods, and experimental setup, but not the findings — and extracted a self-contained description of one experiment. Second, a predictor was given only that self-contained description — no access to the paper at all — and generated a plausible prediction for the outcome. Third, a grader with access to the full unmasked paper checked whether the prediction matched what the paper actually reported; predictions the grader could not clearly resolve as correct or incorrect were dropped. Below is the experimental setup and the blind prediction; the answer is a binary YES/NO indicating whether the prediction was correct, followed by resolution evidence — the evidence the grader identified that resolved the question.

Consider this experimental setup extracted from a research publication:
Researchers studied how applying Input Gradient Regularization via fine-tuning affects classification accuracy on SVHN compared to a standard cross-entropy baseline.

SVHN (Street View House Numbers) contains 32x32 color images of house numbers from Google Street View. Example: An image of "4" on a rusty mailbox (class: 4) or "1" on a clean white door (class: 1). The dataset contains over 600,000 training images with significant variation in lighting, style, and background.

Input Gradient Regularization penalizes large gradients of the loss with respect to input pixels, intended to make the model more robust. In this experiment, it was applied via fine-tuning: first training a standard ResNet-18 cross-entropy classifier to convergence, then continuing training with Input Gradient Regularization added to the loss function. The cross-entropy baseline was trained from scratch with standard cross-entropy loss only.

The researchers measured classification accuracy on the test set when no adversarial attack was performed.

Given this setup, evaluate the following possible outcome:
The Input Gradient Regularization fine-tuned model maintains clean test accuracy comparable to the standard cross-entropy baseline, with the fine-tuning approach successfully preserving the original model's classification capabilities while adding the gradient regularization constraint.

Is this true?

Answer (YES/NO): NO